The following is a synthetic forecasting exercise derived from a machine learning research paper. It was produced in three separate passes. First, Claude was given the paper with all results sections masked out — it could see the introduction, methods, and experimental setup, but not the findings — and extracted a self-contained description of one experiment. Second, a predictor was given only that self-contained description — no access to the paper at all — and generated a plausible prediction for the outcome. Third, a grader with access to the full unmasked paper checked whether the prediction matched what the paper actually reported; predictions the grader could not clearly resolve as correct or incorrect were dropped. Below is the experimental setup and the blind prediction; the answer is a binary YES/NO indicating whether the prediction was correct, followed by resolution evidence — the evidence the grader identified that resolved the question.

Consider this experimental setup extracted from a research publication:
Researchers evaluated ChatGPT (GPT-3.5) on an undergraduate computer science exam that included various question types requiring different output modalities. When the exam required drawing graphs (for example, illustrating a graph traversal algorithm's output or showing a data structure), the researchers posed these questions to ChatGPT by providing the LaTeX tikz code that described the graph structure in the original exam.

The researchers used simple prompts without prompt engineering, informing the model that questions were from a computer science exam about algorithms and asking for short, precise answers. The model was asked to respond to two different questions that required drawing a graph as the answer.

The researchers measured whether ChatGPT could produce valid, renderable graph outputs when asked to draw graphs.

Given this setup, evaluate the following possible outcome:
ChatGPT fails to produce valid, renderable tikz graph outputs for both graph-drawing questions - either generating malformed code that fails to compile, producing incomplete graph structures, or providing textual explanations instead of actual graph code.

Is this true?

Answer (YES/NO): NO